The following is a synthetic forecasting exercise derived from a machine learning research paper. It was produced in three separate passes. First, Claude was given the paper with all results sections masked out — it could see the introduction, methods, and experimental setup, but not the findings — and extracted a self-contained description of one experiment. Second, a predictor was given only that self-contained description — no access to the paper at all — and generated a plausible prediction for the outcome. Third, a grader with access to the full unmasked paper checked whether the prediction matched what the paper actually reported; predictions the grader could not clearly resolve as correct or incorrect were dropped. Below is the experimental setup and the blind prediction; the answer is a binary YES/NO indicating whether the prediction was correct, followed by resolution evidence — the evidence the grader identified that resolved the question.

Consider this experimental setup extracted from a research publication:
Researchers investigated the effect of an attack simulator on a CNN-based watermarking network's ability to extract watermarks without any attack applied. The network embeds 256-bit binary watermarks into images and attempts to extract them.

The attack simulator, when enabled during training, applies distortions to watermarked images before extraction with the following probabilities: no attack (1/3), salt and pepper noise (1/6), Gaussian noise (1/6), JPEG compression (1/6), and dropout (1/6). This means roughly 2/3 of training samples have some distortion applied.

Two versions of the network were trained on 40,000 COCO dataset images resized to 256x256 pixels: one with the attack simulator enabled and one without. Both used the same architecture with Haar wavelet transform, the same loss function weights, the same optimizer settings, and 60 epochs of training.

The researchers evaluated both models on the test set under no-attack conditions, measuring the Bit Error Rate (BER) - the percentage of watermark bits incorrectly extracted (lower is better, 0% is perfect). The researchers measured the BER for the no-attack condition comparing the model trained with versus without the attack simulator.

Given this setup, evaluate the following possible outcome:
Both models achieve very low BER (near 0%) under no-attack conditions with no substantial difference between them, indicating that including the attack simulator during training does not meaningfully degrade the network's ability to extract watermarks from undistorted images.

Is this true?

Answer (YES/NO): NO